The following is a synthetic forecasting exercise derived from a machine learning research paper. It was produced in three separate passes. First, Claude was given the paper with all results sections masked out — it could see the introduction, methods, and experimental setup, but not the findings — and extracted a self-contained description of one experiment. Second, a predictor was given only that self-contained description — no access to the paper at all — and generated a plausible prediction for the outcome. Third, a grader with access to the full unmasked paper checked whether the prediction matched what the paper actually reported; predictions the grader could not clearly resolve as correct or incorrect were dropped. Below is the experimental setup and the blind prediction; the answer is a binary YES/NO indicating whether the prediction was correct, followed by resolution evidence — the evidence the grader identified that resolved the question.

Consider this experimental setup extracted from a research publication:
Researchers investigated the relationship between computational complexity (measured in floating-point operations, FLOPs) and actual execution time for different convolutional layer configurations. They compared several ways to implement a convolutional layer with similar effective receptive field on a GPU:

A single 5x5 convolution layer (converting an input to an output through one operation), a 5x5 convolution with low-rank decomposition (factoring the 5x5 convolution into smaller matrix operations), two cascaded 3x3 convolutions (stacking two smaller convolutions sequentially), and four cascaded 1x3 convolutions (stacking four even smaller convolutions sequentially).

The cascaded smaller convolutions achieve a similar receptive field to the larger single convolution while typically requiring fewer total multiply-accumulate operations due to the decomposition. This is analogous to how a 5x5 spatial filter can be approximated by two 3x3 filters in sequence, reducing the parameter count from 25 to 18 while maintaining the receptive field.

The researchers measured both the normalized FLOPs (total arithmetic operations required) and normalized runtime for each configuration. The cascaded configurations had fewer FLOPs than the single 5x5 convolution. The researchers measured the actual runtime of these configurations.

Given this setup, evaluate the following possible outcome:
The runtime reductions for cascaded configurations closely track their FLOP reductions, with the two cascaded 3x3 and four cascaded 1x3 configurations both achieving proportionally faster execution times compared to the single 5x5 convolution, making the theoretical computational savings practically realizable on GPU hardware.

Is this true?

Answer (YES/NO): NO